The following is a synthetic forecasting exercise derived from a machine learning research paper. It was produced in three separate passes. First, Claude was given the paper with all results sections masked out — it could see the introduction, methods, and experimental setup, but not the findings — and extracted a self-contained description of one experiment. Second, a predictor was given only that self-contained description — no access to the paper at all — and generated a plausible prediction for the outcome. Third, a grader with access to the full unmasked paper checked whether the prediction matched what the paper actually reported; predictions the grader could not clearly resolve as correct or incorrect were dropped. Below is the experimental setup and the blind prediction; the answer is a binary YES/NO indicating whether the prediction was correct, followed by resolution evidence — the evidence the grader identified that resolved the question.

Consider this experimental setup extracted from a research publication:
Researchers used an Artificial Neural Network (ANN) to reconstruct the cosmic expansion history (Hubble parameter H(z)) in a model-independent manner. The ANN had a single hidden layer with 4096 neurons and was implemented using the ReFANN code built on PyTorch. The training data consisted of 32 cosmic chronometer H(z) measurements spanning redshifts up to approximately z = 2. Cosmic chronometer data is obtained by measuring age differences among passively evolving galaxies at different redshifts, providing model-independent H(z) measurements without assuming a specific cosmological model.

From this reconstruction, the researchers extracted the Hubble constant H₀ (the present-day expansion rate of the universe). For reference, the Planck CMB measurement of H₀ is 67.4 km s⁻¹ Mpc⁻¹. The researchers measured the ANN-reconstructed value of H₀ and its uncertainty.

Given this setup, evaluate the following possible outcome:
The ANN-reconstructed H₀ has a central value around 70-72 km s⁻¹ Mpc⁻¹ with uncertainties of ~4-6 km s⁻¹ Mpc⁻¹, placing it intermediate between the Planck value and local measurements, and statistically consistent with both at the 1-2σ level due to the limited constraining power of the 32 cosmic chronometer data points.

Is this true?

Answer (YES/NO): NO